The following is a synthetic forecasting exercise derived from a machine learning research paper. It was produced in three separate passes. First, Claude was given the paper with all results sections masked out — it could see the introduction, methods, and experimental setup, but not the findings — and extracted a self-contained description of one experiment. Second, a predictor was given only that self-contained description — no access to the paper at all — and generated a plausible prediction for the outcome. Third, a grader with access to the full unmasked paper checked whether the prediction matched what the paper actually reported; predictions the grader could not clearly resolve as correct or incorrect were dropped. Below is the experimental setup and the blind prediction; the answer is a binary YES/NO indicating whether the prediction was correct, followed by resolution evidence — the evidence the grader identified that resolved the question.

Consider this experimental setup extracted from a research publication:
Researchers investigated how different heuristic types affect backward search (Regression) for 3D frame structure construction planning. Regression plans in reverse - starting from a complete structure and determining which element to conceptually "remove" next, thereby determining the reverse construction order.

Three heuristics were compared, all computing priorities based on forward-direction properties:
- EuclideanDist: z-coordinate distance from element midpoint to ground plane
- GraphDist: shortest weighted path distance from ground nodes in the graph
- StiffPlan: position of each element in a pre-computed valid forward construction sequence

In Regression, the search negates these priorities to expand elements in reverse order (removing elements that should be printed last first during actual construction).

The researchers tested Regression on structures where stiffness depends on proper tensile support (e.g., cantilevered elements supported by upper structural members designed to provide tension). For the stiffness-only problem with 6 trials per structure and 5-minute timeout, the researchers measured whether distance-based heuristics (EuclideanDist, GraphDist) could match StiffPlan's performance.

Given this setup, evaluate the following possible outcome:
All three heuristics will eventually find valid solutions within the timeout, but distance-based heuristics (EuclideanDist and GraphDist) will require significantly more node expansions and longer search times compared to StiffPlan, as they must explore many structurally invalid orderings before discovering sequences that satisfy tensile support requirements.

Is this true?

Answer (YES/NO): NO